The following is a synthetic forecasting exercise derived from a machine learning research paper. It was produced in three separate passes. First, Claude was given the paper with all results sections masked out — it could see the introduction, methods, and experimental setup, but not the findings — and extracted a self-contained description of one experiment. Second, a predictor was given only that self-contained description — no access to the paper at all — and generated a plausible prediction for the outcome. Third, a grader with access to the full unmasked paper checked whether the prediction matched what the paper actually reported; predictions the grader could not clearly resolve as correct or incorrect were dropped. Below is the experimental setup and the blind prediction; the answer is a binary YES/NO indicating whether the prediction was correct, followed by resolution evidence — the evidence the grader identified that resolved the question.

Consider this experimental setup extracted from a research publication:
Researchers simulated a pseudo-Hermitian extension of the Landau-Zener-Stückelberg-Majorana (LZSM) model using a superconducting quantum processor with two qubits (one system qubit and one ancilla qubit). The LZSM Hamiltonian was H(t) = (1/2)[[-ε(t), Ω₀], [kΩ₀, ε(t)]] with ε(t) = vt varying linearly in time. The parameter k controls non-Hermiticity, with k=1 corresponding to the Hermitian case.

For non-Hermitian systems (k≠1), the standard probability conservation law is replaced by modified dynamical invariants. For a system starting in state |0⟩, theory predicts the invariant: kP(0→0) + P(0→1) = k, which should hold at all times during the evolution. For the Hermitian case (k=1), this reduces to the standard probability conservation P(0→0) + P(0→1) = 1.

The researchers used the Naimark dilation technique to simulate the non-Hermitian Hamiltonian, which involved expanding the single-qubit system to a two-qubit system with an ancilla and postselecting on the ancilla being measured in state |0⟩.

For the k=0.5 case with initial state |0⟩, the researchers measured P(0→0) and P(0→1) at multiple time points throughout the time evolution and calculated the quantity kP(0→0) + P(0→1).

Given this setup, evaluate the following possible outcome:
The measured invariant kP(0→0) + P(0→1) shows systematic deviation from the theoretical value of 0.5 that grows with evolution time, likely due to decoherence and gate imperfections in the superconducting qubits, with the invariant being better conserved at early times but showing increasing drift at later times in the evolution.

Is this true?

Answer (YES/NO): NO